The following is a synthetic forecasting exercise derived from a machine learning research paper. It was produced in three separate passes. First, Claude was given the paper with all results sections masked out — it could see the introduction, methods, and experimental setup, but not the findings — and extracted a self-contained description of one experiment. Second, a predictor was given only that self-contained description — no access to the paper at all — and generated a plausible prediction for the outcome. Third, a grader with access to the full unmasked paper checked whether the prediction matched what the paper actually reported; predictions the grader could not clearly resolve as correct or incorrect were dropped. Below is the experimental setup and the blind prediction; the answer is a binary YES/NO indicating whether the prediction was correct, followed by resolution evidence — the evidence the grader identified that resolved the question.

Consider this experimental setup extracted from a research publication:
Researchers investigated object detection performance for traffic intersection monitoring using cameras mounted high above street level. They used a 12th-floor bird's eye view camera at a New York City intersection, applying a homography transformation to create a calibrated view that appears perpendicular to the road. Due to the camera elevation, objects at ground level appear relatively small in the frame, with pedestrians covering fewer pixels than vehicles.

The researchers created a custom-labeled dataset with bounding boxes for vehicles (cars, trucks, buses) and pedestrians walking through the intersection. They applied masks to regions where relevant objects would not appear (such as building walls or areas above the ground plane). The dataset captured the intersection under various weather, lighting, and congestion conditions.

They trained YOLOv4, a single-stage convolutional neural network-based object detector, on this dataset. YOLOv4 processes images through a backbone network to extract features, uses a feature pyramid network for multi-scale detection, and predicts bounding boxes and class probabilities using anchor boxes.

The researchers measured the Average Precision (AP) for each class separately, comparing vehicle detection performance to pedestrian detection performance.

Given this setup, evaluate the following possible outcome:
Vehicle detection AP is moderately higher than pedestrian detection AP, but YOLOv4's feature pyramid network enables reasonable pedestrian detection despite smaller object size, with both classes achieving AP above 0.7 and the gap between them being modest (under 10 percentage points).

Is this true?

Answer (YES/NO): NO